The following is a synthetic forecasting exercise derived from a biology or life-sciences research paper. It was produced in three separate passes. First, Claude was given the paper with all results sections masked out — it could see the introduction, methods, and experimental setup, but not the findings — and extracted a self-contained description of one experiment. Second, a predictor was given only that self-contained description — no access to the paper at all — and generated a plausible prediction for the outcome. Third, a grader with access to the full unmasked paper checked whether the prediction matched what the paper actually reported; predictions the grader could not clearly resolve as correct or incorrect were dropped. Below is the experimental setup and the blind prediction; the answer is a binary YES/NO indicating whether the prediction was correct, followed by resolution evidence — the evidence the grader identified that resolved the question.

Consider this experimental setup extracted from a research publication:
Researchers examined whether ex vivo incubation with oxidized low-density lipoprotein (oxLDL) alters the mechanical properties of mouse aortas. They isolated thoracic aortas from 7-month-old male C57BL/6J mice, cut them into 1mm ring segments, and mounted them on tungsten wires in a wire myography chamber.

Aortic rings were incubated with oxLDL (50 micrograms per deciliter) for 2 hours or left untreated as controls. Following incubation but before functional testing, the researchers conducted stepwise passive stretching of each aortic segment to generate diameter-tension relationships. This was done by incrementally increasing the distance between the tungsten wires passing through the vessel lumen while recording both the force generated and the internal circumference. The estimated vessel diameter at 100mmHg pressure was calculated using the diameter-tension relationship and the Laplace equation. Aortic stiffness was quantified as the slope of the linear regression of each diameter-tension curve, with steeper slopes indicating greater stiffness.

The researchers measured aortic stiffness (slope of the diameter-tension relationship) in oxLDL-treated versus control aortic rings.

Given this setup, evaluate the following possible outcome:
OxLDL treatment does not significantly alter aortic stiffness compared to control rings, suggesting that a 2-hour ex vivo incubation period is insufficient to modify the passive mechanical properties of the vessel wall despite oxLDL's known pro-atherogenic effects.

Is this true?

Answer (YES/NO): NO